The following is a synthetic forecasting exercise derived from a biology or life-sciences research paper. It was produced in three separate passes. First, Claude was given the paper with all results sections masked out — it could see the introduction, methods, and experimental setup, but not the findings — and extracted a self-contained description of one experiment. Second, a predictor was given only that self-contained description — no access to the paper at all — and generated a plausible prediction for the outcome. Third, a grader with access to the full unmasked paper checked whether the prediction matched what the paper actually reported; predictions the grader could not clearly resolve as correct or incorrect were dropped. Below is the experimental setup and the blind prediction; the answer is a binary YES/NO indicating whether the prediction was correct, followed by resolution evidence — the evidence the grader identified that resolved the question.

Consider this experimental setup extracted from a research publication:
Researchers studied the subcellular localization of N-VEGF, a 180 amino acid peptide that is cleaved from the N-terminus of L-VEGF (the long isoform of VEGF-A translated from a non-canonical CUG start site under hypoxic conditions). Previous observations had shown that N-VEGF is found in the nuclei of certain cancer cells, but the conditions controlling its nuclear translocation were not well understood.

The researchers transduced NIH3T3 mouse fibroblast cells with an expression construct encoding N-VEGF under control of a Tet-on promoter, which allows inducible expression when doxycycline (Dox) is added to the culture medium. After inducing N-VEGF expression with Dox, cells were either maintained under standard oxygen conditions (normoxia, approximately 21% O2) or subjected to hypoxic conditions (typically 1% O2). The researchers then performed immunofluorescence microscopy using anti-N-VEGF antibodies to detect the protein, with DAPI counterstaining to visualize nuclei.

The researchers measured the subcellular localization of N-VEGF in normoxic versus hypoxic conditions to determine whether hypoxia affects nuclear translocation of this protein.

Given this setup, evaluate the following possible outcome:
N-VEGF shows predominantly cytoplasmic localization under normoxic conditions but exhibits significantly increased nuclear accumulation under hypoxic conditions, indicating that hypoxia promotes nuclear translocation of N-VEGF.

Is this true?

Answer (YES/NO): YES